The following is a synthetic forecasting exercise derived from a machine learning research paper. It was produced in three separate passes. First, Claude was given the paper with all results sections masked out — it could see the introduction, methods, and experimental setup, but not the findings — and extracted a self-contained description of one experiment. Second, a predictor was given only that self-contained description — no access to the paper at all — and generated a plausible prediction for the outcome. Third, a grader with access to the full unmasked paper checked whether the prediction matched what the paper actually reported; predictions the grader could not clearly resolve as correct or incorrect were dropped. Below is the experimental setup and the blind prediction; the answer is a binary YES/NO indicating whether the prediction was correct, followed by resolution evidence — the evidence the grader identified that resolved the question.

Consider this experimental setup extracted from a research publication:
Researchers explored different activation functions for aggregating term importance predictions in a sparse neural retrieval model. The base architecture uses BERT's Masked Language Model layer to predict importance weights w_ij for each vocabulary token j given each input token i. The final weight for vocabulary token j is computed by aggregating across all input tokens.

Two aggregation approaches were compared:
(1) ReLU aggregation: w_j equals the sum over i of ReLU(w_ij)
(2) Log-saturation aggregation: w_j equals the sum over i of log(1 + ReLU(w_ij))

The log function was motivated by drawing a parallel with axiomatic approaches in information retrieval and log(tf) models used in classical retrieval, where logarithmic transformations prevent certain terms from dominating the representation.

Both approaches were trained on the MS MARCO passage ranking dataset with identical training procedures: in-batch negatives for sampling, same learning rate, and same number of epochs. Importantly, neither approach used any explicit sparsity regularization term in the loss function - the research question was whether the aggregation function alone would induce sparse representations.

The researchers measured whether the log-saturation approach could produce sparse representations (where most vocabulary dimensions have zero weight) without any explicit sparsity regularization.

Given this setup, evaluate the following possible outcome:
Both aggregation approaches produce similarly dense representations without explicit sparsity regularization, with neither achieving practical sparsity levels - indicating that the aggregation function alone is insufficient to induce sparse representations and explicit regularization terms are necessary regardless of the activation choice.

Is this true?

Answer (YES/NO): NO